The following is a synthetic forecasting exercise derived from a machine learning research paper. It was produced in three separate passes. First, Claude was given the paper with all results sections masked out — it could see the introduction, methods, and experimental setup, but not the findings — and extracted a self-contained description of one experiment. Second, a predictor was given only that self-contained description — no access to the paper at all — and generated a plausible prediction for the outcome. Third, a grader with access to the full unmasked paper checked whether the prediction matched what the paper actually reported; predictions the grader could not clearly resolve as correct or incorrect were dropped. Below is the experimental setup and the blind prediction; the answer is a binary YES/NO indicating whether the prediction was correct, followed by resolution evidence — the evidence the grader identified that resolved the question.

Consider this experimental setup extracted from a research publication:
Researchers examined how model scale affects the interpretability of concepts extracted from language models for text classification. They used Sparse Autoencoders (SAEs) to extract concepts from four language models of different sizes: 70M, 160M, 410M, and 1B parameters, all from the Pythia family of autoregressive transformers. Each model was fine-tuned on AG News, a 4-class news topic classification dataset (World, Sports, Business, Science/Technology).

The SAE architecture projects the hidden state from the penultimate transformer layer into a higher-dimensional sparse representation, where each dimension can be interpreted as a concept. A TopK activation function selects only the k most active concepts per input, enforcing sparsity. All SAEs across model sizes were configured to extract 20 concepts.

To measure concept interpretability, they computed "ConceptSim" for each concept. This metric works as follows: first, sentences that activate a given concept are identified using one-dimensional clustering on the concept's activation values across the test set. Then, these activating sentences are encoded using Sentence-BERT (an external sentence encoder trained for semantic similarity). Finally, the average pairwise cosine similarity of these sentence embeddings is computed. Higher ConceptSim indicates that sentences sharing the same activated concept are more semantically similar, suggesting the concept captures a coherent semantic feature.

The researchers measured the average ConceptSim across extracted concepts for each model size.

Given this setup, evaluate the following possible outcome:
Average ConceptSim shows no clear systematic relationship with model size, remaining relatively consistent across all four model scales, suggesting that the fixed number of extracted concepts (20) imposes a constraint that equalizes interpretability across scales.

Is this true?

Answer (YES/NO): NO